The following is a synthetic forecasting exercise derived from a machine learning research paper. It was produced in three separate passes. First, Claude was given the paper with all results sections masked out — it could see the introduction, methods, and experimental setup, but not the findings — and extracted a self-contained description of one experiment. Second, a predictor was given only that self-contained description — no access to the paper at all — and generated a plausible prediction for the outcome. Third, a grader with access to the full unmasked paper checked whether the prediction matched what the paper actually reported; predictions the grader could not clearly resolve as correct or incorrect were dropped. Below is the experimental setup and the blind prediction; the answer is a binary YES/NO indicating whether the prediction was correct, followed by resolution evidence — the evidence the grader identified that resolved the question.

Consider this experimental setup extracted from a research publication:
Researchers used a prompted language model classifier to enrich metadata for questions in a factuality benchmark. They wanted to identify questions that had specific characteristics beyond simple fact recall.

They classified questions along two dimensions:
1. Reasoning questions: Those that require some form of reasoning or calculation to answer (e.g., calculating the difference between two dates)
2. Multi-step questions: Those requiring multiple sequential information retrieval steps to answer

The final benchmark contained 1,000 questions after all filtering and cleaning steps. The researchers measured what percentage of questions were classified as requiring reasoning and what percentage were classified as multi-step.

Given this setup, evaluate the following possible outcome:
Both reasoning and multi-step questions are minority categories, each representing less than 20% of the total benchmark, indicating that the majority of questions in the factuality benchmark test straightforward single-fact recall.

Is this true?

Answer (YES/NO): YES